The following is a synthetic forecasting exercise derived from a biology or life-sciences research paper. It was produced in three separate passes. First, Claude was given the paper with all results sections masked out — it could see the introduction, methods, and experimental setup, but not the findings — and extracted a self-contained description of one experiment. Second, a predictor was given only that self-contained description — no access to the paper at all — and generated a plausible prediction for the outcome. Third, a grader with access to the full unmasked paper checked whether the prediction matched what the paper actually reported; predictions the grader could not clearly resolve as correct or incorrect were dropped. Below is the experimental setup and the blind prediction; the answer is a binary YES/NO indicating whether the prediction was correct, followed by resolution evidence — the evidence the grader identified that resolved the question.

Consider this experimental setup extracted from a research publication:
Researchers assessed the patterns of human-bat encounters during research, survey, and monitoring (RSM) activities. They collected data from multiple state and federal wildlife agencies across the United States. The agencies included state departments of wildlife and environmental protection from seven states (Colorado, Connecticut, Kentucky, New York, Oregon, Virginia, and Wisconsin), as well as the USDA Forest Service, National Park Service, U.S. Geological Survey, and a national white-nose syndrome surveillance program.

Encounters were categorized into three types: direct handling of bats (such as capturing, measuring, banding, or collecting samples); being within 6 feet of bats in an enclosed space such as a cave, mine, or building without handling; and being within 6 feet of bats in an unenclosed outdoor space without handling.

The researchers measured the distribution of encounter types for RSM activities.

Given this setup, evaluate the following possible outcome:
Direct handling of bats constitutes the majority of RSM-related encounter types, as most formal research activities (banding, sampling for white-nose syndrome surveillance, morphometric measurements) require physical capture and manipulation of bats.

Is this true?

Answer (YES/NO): NO